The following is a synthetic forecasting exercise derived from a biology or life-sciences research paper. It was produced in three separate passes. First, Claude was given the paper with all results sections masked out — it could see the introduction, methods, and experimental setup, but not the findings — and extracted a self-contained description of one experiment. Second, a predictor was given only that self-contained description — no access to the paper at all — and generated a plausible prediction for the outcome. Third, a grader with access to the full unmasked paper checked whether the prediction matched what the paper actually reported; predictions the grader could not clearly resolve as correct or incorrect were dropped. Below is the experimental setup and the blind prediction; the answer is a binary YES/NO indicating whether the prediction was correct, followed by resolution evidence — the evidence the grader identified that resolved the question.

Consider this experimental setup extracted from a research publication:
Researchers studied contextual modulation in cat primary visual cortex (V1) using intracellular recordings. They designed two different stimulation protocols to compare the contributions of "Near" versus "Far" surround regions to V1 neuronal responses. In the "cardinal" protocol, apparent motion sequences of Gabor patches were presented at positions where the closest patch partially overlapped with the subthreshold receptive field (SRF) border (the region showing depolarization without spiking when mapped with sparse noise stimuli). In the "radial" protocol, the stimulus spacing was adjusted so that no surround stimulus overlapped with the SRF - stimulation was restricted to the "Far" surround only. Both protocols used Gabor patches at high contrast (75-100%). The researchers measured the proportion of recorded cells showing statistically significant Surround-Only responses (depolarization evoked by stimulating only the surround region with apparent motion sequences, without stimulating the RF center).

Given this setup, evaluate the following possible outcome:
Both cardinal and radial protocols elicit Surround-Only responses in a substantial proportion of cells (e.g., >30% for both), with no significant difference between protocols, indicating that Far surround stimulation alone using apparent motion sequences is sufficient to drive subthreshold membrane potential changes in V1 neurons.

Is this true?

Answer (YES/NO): NO